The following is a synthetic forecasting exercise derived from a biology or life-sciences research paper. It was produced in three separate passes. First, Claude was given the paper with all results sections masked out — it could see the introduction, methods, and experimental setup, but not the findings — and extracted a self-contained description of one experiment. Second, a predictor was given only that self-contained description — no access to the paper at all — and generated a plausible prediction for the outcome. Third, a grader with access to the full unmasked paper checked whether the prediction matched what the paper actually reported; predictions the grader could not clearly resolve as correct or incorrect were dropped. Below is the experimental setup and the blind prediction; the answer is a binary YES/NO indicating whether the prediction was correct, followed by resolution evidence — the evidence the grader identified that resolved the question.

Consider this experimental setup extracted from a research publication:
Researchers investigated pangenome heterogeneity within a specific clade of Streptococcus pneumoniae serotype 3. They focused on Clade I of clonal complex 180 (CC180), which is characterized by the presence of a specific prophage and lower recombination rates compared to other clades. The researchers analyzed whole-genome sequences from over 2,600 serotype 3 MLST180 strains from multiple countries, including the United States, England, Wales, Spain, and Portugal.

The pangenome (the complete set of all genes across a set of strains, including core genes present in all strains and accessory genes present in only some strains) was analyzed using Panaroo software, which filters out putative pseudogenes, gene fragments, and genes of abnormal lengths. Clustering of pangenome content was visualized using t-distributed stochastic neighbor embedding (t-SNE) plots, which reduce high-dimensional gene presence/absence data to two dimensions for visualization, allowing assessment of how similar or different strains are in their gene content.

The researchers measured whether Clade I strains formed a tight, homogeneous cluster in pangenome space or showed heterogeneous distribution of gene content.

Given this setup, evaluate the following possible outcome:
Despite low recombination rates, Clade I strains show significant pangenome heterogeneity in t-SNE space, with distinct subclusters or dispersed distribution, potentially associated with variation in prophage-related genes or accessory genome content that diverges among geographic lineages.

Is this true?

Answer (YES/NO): YES